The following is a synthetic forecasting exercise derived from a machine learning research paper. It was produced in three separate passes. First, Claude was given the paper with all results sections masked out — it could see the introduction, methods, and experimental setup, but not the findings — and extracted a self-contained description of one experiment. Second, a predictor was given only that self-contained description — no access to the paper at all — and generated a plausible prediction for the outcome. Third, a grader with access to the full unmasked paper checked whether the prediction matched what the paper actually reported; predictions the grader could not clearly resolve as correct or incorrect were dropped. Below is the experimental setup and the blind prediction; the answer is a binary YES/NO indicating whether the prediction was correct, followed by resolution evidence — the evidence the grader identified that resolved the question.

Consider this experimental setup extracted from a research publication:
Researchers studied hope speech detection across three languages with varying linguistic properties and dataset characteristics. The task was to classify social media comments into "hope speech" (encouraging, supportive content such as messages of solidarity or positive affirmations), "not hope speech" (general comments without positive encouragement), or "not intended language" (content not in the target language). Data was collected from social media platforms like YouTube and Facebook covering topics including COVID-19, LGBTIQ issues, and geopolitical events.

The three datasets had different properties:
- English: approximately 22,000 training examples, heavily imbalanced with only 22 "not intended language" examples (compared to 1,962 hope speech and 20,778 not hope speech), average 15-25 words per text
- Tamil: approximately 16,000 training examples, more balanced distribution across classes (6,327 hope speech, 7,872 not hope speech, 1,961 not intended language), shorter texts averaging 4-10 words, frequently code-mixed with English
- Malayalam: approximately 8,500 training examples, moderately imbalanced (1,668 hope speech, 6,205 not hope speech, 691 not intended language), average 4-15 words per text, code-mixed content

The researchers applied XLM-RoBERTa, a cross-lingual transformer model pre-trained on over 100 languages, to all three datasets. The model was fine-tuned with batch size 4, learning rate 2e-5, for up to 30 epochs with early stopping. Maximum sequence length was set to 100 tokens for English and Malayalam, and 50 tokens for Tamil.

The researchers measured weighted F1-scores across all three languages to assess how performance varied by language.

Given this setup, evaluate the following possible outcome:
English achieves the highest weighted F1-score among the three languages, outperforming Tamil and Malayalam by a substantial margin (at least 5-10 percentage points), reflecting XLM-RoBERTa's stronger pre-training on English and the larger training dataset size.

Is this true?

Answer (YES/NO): YES